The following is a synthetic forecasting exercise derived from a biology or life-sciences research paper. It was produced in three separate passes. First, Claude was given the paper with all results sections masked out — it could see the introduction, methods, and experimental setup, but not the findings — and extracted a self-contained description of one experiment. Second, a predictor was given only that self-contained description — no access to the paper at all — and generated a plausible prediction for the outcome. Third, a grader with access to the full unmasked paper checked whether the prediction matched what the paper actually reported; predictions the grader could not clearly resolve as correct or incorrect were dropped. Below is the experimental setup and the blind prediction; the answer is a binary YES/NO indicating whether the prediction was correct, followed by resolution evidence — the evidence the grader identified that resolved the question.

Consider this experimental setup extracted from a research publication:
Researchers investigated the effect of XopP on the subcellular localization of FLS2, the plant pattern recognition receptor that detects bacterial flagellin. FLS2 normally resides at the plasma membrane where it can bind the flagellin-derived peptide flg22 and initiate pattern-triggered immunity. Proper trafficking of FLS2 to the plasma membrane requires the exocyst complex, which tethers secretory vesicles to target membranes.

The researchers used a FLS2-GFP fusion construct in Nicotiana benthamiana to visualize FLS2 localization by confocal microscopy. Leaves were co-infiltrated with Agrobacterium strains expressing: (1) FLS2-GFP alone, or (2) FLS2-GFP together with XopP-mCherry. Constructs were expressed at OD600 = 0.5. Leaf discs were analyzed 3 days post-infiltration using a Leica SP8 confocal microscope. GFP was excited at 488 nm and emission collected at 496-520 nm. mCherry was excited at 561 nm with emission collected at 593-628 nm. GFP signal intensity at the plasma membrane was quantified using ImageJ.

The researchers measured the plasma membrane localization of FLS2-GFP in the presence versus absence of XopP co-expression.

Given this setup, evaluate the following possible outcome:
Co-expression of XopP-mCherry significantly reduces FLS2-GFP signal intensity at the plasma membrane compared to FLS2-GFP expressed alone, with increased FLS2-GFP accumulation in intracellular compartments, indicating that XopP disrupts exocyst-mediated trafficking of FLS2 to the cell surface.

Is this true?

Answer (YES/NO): YES